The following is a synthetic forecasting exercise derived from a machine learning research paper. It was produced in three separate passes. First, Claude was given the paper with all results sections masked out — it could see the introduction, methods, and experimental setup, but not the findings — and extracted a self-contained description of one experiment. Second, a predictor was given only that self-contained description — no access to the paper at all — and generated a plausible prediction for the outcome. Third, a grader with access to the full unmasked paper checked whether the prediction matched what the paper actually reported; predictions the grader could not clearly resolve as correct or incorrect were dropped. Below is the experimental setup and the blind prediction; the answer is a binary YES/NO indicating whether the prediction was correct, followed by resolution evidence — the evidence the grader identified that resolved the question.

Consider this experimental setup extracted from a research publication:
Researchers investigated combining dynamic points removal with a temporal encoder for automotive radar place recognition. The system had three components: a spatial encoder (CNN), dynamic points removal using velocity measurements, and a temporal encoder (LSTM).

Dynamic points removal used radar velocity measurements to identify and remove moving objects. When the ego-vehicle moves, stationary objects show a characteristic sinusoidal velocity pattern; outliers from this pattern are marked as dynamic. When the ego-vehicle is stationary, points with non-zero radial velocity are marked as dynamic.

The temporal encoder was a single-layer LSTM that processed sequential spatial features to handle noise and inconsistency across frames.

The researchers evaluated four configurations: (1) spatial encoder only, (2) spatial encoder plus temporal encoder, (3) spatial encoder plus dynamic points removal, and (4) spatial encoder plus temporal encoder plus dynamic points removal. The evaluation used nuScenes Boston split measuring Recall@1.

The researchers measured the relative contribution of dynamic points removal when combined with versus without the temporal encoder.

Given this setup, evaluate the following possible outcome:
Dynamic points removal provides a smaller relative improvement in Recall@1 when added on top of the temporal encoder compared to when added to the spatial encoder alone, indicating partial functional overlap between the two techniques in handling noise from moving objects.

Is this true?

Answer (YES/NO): YES